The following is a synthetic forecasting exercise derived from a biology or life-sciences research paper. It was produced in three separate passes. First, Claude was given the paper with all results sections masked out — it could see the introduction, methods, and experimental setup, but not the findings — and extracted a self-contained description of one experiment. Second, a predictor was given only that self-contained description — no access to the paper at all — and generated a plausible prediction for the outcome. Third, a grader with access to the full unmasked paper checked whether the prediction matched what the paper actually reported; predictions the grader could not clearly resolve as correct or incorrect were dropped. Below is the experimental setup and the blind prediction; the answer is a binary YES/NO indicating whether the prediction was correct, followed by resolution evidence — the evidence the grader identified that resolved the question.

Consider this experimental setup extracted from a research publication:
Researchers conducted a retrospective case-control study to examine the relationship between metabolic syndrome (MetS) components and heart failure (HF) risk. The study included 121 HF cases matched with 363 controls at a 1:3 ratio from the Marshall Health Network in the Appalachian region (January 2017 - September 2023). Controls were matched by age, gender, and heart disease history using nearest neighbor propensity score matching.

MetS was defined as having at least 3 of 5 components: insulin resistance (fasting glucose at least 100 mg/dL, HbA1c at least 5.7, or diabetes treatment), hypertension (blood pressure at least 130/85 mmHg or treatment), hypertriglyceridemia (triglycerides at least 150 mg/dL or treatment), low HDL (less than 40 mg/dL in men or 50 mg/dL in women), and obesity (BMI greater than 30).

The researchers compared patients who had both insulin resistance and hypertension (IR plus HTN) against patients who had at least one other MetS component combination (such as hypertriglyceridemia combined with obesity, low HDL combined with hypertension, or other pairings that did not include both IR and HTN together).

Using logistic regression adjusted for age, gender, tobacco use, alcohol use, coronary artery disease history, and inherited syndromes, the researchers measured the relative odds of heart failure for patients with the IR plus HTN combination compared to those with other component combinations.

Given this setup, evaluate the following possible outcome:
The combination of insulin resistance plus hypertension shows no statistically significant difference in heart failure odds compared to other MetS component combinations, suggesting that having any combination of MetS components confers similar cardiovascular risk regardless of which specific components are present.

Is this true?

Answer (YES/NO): NO